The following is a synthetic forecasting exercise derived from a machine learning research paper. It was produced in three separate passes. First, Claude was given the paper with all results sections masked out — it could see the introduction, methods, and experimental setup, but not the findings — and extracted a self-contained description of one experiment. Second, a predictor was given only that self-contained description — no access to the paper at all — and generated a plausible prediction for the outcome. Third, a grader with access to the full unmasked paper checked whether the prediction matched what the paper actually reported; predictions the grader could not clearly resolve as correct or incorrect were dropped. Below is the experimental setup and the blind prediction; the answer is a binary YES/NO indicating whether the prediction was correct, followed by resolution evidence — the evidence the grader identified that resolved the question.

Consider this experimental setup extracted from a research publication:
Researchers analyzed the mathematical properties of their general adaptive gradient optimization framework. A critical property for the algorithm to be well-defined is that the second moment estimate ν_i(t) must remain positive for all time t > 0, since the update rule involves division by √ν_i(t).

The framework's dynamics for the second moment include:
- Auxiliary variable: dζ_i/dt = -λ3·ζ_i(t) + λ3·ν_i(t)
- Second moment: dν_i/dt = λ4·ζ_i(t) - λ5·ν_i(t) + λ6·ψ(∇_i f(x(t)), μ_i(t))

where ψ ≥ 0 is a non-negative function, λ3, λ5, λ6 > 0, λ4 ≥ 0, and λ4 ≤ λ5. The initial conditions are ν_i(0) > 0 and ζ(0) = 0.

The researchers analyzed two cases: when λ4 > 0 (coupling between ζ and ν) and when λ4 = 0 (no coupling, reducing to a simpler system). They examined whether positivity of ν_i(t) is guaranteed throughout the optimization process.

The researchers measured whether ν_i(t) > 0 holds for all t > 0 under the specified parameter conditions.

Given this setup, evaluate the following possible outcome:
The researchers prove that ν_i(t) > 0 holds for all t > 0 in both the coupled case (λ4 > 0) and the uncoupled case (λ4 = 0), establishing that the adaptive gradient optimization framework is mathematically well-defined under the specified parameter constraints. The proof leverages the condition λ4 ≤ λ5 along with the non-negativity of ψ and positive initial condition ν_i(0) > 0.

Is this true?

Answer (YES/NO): NO